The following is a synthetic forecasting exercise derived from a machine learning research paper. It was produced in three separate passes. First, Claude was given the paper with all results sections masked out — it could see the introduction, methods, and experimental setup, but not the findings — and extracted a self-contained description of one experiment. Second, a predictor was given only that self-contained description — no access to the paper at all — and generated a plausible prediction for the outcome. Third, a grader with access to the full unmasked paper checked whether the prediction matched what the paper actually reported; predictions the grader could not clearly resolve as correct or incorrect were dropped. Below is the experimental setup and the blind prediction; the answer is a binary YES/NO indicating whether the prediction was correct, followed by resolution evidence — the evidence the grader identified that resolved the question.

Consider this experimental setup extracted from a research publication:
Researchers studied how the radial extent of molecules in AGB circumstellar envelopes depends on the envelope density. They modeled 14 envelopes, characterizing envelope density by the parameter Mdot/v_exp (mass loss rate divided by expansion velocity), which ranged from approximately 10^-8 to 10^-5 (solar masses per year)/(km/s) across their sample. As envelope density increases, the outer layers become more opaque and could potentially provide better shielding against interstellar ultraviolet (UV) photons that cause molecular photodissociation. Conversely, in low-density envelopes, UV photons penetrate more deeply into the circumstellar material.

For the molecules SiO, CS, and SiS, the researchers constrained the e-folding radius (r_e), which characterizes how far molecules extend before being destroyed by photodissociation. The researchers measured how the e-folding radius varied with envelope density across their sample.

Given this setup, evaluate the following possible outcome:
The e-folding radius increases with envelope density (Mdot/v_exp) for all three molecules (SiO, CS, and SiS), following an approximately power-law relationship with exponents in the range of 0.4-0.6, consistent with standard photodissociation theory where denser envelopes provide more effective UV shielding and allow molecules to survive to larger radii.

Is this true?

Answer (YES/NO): NO